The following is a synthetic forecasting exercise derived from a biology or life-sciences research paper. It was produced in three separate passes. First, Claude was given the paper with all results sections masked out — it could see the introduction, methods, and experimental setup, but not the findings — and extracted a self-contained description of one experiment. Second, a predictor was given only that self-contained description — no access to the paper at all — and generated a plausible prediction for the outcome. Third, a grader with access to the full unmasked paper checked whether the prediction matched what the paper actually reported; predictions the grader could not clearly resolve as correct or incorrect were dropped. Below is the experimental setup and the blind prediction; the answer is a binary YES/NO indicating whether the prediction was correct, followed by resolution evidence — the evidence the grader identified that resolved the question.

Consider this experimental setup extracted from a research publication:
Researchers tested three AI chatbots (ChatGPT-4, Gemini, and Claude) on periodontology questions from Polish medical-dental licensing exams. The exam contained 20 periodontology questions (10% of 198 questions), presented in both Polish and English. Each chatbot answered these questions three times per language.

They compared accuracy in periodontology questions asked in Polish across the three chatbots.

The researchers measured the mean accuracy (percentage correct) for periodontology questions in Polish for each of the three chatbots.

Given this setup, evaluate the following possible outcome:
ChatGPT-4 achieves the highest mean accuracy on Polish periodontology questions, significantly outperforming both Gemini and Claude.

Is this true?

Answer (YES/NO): NO